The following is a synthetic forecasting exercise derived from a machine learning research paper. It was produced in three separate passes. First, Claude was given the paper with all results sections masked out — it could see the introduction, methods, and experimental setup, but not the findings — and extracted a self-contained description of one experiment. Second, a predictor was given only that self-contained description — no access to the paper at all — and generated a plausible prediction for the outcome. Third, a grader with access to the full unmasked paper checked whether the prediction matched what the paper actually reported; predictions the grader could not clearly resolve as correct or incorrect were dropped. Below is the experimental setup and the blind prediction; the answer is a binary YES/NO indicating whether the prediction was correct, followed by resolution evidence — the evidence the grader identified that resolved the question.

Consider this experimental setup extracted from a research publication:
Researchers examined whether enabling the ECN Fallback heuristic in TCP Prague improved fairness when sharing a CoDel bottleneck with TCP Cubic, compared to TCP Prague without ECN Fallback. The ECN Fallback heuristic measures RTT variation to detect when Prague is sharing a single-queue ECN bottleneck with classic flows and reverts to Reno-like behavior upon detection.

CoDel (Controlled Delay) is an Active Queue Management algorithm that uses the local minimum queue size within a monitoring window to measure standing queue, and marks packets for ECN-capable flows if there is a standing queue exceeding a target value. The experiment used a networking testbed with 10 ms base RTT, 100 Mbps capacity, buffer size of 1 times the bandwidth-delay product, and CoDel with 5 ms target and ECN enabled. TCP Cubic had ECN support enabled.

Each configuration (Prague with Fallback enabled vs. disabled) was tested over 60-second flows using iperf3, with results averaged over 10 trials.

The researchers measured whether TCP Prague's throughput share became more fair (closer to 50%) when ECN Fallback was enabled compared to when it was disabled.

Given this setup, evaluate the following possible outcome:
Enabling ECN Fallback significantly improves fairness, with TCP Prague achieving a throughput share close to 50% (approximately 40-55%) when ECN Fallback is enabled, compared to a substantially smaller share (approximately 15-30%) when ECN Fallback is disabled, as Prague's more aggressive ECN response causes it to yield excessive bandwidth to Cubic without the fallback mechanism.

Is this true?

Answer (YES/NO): NO